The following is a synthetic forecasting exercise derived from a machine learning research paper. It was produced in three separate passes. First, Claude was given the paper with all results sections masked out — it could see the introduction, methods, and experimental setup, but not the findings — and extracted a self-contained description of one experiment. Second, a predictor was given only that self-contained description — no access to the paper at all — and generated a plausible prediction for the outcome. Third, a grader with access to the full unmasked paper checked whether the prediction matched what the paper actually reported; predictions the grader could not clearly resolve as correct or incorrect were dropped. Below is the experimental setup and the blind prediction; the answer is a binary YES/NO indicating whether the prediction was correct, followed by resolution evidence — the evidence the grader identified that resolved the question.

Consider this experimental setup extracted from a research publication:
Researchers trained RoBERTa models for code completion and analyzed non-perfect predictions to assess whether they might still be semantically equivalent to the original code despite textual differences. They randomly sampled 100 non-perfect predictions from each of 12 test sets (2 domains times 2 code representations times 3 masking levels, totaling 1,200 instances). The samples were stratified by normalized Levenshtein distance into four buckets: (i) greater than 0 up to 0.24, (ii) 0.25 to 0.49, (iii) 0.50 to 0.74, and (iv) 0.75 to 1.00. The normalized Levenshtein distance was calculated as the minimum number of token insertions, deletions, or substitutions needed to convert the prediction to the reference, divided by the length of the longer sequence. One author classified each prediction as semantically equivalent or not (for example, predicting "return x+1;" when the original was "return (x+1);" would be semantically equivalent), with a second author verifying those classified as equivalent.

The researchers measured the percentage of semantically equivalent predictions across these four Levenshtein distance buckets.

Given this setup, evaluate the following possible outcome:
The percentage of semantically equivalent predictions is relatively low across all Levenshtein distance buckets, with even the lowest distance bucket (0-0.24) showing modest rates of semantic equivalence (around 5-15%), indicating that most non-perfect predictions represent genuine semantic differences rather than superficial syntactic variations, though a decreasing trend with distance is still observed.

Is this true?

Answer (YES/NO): YES